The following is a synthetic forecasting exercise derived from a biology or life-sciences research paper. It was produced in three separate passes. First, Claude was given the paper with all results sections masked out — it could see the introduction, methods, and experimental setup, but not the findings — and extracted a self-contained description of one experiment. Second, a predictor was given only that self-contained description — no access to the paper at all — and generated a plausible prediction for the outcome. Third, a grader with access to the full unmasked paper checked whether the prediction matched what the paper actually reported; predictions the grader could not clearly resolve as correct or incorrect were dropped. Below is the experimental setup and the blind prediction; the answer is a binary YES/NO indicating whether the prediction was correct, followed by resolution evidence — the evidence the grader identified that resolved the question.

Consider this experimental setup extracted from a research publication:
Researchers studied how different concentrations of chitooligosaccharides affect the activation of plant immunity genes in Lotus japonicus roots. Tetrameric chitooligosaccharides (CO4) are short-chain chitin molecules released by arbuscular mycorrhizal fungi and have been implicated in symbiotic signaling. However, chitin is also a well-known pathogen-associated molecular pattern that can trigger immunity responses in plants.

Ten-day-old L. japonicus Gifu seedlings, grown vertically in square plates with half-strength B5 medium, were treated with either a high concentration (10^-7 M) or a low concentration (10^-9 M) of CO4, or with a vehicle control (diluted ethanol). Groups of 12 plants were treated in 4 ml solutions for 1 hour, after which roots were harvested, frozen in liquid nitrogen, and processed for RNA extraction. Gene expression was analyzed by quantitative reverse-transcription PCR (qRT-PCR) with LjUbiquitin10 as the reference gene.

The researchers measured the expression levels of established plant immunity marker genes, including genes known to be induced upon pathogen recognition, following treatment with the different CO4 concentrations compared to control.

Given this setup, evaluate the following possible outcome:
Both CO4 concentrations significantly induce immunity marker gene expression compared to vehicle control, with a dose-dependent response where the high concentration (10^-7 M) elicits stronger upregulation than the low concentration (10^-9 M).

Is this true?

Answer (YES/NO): NO